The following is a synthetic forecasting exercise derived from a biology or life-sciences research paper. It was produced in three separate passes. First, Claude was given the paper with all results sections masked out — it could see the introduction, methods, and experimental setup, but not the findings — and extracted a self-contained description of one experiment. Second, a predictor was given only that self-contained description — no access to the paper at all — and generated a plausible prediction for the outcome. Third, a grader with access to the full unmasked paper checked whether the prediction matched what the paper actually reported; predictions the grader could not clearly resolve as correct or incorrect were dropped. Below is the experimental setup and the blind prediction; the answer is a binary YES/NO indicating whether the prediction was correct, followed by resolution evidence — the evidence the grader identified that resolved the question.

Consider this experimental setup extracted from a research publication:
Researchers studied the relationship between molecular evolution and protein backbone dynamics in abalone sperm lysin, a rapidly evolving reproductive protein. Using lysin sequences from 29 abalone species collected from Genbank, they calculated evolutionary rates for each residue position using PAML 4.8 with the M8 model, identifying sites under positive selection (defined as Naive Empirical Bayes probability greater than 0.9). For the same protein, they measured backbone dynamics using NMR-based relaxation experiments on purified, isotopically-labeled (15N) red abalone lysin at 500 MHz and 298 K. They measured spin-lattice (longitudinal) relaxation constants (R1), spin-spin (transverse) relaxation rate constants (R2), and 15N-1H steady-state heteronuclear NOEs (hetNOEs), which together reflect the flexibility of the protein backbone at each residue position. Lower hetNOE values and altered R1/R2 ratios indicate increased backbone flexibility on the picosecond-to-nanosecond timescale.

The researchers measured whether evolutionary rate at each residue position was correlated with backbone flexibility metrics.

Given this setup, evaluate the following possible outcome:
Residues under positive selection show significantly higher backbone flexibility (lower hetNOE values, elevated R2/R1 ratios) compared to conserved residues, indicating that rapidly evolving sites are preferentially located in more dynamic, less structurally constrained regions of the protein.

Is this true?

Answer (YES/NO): YES